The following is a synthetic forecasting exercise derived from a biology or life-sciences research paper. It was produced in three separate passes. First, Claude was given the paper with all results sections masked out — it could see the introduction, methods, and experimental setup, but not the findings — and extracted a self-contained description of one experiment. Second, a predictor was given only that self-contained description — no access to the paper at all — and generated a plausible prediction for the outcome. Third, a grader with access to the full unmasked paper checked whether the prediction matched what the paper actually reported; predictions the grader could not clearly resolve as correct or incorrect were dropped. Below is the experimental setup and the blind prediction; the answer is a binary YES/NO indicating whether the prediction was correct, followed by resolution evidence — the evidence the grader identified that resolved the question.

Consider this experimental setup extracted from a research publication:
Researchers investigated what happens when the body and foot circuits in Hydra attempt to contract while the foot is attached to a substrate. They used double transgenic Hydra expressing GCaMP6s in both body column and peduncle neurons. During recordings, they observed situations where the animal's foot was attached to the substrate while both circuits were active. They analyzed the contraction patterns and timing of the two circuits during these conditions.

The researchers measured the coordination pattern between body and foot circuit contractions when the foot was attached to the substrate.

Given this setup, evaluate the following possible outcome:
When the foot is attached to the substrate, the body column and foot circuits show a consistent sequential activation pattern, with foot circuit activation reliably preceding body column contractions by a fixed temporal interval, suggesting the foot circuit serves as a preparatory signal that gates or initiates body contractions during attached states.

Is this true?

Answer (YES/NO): NO